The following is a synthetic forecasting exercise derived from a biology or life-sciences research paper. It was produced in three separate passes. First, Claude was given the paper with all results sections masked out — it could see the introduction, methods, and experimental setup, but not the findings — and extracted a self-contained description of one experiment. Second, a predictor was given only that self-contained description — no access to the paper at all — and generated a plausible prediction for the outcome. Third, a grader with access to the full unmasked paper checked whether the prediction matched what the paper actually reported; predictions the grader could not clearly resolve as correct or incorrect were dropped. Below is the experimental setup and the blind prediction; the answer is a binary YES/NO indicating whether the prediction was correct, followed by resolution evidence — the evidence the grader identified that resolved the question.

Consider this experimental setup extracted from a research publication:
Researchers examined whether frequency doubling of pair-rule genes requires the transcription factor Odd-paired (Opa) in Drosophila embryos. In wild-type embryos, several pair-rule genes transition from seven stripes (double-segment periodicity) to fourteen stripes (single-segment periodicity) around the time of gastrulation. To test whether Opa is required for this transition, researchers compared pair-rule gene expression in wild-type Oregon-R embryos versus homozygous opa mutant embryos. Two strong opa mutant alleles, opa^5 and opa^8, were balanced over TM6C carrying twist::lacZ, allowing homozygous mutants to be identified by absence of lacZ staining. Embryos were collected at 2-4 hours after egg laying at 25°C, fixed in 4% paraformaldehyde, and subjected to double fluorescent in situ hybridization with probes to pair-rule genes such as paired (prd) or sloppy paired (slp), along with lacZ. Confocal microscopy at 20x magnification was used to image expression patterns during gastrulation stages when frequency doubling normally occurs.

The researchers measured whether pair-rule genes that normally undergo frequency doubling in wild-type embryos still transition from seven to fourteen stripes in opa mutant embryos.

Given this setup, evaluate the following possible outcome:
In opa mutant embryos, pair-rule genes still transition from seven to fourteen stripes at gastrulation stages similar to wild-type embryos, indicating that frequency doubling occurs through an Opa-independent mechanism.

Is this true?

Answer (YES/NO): NO